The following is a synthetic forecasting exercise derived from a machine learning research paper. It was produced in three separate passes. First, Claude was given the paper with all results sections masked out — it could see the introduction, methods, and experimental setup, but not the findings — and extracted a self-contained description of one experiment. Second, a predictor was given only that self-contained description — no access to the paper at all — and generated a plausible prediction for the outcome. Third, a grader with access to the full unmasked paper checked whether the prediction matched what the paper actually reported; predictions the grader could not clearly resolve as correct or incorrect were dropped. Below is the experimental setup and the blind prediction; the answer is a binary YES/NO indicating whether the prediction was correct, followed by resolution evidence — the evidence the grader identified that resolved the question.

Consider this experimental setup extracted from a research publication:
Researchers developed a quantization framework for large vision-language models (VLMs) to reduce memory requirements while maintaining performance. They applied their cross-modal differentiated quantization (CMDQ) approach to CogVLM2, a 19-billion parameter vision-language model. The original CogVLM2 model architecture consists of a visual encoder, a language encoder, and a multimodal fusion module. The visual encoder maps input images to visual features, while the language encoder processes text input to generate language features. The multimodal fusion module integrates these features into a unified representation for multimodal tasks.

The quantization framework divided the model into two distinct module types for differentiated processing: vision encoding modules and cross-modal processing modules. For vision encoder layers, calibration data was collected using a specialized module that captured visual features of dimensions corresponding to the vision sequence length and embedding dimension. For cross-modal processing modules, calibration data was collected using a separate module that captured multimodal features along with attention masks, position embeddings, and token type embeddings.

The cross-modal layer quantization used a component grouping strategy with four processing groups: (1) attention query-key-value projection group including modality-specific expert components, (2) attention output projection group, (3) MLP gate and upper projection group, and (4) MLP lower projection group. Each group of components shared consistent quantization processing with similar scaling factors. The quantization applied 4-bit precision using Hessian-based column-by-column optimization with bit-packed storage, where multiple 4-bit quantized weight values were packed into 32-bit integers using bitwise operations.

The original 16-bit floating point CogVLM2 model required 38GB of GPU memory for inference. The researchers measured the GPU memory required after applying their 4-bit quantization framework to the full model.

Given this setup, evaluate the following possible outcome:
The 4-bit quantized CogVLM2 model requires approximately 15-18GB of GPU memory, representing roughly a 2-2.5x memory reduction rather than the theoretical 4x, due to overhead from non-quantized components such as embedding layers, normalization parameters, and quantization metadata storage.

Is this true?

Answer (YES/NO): YES